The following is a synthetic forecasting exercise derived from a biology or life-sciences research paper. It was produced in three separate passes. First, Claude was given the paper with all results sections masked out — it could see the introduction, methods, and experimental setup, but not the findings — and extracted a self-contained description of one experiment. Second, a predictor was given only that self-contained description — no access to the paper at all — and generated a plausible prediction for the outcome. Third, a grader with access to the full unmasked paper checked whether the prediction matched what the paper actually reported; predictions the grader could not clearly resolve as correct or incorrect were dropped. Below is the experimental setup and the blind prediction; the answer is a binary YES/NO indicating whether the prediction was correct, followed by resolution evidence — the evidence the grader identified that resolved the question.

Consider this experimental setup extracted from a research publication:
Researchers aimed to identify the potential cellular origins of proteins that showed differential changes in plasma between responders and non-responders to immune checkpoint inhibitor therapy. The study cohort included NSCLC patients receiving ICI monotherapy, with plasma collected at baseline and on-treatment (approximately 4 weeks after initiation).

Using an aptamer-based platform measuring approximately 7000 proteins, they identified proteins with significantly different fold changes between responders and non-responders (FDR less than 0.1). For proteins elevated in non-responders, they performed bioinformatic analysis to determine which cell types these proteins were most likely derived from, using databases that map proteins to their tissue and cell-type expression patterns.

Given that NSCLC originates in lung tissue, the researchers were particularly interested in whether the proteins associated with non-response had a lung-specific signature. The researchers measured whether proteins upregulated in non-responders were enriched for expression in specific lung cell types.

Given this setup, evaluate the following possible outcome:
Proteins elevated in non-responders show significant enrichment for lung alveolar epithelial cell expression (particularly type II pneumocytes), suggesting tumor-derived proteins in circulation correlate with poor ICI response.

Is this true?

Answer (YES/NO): YES